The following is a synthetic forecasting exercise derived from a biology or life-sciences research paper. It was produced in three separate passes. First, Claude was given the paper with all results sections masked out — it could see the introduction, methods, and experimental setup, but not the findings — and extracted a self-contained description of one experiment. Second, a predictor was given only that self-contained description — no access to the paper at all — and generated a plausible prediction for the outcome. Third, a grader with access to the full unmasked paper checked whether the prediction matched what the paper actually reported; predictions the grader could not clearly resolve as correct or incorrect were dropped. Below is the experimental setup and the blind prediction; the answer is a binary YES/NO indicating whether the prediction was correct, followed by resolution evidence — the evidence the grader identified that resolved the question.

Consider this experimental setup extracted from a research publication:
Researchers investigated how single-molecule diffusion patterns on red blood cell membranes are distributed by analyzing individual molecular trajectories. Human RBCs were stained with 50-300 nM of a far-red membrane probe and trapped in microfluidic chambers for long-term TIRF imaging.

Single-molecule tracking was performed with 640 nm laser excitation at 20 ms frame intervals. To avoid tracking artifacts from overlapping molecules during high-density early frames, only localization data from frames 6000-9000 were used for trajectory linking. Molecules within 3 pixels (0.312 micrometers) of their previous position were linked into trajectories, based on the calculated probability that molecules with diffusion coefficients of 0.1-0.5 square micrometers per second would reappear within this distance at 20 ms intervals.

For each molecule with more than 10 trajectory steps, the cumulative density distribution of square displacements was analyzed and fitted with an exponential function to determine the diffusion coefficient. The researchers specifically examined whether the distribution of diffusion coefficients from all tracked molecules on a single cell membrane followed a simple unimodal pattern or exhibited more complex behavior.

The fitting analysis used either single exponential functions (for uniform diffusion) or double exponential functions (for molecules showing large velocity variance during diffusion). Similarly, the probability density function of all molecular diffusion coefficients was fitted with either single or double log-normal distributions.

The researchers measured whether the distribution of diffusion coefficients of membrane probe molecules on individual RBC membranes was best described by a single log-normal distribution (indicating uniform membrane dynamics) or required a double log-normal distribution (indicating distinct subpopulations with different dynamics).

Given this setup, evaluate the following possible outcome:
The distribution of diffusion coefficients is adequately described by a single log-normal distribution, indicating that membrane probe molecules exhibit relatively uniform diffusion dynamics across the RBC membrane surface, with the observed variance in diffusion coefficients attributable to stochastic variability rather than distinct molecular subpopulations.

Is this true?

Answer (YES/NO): NO